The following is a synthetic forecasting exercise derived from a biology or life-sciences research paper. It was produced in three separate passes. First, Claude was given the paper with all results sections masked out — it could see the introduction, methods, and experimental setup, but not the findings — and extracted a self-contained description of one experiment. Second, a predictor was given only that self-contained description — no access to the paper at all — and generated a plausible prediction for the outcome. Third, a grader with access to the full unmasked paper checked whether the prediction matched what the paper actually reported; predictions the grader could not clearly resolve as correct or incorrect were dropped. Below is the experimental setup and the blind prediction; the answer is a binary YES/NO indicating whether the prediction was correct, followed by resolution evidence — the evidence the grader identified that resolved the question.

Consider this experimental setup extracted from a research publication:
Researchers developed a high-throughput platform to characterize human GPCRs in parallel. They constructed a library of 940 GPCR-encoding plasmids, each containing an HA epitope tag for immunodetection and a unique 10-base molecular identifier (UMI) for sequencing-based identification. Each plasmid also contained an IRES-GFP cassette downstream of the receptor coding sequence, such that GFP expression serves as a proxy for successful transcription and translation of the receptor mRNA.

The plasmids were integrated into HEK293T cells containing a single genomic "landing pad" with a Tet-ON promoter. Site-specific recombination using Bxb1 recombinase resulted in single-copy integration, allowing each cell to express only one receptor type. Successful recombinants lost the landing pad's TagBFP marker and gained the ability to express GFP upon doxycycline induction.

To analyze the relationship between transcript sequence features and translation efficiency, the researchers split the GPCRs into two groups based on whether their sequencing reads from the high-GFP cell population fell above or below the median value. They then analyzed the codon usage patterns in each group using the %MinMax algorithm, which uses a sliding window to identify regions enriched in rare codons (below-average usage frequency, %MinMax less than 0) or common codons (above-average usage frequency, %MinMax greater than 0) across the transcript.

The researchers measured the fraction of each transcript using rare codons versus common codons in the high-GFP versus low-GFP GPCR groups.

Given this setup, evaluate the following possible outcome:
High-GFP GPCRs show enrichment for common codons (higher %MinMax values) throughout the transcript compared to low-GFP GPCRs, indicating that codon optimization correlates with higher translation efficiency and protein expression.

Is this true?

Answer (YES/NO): YES